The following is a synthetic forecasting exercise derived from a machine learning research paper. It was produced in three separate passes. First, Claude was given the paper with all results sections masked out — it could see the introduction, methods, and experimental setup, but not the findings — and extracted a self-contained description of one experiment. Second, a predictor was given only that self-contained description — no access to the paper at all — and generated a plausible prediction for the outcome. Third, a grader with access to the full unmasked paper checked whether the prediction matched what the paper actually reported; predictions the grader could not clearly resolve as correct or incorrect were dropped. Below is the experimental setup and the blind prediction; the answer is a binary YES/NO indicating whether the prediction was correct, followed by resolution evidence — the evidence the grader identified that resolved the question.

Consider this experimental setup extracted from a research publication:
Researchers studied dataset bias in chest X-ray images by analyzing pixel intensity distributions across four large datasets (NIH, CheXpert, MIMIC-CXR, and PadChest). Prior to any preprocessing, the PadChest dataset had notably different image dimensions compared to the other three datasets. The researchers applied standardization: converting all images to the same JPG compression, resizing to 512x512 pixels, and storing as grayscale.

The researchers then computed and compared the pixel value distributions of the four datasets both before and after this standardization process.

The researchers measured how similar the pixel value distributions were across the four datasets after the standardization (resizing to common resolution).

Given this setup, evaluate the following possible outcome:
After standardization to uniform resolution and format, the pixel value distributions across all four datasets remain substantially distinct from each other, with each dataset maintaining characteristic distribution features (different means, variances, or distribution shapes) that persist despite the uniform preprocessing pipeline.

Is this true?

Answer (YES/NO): NO